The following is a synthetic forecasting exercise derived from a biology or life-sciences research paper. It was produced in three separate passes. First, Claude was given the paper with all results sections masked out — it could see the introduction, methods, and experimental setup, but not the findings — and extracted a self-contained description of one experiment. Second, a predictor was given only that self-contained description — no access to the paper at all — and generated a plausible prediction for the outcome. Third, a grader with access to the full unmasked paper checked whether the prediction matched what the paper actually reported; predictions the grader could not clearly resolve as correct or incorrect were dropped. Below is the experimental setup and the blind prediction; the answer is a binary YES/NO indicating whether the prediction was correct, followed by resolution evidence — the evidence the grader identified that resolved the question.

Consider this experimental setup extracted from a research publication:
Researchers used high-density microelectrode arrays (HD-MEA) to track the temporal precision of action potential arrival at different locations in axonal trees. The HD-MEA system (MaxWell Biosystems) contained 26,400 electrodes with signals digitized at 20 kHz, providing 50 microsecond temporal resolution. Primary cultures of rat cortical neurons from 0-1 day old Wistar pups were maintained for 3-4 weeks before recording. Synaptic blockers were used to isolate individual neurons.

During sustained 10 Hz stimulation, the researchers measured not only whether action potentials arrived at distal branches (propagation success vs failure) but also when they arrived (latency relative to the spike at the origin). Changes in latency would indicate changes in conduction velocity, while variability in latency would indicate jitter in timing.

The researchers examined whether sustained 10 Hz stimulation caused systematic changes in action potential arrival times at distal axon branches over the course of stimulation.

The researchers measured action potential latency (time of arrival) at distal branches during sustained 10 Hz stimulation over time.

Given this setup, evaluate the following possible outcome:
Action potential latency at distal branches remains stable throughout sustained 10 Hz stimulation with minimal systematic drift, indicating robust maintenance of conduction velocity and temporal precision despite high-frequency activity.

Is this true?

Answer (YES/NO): NO